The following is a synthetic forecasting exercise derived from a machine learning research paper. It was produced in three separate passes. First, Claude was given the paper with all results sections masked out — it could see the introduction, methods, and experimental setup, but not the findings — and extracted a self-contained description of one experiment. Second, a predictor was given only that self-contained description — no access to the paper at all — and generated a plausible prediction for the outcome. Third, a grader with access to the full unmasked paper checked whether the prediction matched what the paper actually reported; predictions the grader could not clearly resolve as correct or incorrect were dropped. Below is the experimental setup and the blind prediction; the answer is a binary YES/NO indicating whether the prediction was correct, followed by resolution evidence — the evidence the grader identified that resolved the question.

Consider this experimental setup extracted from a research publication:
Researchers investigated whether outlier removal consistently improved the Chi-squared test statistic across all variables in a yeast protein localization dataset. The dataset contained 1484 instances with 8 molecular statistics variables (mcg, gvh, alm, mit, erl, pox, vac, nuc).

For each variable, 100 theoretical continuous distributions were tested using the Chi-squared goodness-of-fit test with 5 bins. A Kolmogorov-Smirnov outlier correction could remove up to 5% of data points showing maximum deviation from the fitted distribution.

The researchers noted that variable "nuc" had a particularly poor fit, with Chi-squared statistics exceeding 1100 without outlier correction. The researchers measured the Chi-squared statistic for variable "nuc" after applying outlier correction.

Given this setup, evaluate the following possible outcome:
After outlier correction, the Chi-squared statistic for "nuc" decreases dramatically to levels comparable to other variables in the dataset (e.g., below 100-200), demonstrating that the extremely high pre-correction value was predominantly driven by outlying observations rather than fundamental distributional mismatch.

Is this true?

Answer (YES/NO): NO